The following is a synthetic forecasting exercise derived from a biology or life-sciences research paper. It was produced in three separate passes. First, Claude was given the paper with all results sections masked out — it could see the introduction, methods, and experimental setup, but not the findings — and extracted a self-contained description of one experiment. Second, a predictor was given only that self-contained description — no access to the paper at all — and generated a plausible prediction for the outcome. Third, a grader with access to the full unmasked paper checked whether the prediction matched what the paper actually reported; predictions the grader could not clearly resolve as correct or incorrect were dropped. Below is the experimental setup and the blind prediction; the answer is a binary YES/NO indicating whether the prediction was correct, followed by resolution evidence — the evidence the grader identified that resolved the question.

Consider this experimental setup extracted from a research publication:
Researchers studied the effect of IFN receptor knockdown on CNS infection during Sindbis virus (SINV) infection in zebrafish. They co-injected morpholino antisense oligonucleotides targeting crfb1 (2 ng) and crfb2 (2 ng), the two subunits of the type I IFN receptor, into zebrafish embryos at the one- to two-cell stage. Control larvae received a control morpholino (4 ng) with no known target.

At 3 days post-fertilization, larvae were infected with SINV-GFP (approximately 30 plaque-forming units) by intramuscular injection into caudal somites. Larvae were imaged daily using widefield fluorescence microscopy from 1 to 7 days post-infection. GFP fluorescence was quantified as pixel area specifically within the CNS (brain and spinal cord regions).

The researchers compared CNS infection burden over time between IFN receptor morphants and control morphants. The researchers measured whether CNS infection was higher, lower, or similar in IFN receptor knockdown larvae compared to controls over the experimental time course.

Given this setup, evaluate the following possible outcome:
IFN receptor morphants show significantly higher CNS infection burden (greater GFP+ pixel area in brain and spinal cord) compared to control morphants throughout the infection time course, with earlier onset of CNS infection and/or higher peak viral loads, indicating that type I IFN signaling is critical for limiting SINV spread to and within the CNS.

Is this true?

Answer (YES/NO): YES